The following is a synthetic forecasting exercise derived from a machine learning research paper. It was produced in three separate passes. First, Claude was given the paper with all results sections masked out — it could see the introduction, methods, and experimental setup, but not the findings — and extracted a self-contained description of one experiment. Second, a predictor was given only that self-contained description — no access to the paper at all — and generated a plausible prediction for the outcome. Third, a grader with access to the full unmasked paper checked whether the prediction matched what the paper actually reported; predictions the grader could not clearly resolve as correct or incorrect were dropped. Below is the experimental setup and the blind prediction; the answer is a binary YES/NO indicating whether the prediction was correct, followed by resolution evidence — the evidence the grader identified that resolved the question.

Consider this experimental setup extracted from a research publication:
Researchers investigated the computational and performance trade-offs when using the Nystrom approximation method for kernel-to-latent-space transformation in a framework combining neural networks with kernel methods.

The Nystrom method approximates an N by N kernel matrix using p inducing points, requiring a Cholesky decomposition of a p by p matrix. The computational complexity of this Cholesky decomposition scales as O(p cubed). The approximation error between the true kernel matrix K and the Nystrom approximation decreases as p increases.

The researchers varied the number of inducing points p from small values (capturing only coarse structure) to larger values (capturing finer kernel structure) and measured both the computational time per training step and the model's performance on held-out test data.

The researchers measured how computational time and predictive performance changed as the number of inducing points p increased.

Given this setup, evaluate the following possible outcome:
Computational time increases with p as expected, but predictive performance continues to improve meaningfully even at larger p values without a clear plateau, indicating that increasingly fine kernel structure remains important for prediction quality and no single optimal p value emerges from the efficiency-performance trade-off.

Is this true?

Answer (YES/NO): NO